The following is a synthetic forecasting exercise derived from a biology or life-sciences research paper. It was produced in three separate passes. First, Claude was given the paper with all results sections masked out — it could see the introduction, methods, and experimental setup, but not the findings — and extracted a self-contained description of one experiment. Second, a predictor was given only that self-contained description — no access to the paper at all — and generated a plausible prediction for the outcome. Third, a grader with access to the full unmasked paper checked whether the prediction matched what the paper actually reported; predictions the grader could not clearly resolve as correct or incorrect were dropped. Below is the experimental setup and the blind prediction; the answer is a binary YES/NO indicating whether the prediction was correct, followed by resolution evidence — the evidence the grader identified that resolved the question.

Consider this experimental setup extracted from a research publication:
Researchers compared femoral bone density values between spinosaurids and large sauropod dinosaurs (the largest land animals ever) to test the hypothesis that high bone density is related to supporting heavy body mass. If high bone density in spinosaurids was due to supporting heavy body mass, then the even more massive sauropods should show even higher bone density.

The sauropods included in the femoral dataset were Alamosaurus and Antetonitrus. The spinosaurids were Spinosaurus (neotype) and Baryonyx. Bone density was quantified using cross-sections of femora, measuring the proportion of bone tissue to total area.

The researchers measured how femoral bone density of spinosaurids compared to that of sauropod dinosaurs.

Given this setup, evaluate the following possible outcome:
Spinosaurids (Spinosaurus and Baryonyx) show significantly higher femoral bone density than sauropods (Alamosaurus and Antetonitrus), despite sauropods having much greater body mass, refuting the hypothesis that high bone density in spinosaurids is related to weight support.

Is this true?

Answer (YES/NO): YES